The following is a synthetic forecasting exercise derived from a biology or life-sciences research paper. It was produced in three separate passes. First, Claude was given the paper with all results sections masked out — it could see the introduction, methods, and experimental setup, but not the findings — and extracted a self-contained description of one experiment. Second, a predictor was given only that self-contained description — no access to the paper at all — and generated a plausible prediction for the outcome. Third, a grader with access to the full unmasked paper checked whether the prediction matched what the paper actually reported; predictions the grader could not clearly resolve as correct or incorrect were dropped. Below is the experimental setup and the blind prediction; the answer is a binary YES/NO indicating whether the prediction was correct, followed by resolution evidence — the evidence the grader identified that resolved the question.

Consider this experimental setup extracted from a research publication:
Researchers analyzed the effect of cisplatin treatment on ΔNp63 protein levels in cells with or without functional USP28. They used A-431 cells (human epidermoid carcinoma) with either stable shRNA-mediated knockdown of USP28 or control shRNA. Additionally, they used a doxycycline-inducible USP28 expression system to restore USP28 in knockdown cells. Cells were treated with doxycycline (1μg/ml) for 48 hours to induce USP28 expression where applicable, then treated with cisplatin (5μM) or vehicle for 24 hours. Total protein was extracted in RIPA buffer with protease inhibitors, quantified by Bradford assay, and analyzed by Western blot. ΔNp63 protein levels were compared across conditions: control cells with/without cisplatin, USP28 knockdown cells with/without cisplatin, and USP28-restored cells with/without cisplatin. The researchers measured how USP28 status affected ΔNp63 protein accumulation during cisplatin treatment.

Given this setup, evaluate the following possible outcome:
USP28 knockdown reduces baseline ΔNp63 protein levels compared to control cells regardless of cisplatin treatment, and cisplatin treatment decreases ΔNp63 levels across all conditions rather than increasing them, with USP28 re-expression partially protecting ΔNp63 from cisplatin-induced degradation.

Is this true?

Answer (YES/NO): NO